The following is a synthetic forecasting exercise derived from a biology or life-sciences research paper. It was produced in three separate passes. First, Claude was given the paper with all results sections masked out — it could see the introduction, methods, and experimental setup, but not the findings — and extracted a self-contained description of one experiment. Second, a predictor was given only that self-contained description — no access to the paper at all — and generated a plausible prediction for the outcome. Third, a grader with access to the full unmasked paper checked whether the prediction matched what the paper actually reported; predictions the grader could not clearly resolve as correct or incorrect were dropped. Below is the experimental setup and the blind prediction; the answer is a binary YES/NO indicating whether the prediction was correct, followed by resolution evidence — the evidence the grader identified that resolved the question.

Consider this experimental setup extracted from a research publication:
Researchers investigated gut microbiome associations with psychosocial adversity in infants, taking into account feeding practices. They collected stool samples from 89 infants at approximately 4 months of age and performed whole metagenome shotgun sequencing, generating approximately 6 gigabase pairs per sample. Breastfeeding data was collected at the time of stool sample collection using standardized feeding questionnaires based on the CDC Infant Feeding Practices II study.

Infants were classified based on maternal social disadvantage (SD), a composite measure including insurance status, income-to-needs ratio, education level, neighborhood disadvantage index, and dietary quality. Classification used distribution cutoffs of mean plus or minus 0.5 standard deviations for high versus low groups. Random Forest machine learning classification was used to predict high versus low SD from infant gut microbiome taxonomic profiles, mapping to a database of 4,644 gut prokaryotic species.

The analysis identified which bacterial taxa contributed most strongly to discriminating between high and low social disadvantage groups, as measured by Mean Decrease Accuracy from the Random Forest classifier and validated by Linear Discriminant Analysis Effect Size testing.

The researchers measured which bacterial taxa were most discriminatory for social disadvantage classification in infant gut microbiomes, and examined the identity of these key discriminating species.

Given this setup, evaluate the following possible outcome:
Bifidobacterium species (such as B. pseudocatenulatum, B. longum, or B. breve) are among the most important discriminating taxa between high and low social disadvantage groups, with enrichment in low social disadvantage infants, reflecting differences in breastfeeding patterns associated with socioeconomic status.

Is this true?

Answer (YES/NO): YES